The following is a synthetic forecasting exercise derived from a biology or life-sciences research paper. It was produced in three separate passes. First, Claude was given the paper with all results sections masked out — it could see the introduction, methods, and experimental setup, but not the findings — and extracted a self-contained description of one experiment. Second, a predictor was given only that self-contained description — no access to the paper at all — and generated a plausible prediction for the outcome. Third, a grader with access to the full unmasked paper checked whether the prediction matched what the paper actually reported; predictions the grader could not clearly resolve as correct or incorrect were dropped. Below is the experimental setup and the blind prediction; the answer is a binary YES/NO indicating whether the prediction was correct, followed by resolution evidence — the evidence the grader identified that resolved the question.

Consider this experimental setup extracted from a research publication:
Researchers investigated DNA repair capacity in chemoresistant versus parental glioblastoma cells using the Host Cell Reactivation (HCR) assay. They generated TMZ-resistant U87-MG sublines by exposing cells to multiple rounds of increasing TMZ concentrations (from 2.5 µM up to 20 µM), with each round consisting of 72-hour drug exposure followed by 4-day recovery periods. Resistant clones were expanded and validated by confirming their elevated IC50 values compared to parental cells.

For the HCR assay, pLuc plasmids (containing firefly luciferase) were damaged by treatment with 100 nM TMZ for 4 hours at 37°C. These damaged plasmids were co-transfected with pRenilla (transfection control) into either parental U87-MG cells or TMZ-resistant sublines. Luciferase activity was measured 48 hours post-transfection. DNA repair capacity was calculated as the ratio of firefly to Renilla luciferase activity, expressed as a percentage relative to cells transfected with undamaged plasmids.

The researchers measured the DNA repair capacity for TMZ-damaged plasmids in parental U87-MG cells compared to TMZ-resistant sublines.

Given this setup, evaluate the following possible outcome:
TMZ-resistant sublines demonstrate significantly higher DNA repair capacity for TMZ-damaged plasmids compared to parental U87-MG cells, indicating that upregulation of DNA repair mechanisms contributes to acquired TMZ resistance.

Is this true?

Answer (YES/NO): YES